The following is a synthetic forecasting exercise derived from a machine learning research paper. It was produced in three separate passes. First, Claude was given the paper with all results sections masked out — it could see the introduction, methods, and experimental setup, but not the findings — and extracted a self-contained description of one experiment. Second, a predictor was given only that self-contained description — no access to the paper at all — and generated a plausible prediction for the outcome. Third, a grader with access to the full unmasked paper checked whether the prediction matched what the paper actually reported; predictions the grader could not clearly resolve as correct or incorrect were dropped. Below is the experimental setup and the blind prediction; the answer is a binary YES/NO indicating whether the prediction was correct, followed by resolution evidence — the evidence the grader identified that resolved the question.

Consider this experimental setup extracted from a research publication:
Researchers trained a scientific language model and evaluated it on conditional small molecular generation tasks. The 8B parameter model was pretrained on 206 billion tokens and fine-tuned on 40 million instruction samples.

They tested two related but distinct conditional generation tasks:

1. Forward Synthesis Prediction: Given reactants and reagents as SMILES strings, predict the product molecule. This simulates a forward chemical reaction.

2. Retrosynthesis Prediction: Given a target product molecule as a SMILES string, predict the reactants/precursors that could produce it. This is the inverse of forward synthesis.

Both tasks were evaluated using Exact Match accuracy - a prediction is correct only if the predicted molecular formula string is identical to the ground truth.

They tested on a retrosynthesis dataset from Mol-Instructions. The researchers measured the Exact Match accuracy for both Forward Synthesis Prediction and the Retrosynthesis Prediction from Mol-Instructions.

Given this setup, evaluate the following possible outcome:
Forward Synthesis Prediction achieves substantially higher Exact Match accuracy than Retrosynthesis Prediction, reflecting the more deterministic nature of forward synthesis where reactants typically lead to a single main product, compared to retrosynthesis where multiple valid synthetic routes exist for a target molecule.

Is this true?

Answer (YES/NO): NO